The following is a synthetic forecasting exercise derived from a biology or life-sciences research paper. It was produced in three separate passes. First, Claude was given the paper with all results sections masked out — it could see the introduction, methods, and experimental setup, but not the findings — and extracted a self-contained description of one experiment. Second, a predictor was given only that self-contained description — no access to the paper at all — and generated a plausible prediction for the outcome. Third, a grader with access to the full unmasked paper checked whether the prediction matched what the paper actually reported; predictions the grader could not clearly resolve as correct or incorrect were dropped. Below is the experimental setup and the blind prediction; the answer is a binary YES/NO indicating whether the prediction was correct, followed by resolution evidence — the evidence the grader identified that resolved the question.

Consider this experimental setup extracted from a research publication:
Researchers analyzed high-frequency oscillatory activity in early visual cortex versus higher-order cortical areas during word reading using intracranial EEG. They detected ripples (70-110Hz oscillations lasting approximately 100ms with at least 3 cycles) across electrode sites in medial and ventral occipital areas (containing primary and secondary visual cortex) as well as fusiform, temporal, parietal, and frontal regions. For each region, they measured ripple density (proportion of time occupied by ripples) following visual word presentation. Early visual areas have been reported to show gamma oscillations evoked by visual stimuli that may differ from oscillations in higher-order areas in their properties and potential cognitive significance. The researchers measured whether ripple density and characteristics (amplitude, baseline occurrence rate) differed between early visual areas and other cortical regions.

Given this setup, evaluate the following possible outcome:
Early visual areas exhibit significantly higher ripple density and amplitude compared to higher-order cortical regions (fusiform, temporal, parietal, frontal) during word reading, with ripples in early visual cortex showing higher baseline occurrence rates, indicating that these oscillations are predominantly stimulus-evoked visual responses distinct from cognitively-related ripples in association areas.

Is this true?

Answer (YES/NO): YES